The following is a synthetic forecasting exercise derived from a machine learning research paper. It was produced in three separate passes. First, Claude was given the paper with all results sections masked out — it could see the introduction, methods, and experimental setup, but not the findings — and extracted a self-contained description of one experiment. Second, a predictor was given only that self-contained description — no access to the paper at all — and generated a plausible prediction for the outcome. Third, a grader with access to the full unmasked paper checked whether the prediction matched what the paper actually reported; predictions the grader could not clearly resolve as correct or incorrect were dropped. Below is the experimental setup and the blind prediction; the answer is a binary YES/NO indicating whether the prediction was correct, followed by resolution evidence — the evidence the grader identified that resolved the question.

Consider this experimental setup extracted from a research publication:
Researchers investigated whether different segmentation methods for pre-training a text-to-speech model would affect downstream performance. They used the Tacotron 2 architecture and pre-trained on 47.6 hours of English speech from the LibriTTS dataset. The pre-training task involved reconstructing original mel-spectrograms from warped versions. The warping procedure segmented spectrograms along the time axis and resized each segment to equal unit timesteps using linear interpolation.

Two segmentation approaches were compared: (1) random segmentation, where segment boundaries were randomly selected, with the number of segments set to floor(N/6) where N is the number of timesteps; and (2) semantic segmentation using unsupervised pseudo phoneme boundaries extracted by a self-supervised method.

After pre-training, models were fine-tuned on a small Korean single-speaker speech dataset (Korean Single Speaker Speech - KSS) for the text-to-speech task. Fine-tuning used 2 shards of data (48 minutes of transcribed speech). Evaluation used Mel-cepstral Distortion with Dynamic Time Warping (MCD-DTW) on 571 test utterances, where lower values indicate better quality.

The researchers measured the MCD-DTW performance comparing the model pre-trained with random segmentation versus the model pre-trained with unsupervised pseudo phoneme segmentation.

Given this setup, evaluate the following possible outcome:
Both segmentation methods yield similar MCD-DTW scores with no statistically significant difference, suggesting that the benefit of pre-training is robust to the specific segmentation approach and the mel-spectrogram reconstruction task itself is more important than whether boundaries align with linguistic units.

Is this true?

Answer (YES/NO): NO